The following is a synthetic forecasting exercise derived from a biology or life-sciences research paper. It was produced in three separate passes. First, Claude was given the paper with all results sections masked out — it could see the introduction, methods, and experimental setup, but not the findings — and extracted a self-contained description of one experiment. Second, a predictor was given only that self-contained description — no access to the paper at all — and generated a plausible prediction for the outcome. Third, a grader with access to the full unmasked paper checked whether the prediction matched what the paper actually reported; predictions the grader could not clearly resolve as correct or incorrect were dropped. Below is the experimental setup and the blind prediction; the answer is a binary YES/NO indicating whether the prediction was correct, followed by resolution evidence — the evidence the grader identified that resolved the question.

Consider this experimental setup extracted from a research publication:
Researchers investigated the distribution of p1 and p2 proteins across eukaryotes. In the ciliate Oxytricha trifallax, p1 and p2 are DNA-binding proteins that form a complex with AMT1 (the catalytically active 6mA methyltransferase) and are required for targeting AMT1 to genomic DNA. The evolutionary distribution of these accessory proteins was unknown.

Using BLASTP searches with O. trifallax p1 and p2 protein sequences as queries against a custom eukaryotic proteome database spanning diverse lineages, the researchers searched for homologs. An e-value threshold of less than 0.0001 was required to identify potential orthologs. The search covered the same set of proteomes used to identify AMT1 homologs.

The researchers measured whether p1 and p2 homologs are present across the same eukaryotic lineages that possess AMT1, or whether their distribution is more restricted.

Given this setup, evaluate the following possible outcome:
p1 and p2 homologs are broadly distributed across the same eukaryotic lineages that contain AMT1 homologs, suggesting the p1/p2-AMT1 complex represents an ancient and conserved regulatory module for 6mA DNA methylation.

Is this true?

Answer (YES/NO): YES